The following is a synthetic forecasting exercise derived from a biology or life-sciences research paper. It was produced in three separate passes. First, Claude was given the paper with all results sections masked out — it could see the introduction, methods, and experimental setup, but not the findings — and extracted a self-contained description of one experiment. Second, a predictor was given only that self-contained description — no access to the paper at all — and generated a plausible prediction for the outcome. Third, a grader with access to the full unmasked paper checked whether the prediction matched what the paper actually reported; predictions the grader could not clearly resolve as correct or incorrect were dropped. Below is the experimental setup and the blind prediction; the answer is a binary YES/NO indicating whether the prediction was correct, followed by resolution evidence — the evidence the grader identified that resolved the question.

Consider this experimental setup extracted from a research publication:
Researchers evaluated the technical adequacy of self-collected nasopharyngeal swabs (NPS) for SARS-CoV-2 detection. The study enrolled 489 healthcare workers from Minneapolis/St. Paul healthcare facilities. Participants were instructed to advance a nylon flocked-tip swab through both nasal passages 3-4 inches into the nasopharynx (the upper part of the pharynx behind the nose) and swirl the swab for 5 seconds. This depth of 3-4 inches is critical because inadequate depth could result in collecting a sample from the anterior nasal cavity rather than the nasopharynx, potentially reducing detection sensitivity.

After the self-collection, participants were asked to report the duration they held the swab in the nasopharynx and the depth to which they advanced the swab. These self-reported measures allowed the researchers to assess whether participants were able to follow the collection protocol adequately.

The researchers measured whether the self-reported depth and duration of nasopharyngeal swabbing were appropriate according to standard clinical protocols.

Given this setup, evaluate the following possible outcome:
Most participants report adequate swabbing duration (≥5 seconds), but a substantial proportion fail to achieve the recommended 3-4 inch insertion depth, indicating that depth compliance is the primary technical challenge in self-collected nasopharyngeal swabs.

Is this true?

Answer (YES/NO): NO